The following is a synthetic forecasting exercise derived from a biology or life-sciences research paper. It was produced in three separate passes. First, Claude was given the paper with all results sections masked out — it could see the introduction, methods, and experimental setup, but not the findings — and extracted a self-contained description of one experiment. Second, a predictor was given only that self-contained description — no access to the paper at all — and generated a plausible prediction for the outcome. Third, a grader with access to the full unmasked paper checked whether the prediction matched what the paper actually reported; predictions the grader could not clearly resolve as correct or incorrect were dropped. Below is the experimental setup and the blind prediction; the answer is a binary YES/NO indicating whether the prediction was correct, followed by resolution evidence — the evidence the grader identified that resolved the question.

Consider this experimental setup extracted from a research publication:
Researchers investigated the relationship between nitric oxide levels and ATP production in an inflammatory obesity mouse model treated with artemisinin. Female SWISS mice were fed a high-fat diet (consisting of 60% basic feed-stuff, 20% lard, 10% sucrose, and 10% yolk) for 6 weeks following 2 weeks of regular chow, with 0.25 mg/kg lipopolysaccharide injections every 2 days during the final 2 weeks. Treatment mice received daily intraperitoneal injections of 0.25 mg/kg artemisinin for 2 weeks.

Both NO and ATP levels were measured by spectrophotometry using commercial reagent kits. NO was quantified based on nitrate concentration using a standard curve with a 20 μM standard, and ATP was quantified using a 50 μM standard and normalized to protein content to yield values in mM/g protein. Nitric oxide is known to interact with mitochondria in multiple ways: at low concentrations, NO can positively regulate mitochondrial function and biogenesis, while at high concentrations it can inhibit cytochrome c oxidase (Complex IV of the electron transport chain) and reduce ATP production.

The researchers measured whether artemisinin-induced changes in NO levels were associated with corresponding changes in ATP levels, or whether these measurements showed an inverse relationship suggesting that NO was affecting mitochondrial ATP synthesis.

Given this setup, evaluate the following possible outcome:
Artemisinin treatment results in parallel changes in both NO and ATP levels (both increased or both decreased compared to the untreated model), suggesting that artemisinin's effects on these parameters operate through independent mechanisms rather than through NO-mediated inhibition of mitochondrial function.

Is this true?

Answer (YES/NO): YES